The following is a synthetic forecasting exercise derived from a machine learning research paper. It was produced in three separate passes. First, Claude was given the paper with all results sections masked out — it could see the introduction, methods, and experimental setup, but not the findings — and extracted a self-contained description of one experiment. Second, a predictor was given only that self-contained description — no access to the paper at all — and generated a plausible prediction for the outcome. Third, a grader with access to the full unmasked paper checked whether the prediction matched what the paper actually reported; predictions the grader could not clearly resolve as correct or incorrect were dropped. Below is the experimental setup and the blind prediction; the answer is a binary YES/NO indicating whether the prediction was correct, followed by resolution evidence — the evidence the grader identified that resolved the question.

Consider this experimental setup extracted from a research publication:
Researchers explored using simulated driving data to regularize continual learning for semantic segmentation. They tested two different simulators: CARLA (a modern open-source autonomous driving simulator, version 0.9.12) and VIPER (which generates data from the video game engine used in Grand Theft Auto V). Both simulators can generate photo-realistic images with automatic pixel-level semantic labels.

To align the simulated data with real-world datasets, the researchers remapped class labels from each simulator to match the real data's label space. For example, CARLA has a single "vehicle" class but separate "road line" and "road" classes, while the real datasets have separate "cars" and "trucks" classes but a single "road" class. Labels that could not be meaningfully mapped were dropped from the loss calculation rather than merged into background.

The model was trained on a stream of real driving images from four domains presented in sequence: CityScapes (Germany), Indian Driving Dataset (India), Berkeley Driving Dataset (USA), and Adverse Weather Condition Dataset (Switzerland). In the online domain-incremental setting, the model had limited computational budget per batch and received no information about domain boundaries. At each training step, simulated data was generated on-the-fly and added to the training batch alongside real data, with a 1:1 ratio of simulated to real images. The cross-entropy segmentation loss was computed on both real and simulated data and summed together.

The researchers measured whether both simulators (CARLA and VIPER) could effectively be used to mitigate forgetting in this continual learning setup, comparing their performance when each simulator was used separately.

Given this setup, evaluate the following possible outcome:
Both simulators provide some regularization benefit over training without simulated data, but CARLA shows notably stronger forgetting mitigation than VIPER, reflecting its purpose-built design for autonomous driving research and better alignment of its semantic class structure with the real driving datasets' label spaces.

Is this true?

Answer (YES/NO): NO